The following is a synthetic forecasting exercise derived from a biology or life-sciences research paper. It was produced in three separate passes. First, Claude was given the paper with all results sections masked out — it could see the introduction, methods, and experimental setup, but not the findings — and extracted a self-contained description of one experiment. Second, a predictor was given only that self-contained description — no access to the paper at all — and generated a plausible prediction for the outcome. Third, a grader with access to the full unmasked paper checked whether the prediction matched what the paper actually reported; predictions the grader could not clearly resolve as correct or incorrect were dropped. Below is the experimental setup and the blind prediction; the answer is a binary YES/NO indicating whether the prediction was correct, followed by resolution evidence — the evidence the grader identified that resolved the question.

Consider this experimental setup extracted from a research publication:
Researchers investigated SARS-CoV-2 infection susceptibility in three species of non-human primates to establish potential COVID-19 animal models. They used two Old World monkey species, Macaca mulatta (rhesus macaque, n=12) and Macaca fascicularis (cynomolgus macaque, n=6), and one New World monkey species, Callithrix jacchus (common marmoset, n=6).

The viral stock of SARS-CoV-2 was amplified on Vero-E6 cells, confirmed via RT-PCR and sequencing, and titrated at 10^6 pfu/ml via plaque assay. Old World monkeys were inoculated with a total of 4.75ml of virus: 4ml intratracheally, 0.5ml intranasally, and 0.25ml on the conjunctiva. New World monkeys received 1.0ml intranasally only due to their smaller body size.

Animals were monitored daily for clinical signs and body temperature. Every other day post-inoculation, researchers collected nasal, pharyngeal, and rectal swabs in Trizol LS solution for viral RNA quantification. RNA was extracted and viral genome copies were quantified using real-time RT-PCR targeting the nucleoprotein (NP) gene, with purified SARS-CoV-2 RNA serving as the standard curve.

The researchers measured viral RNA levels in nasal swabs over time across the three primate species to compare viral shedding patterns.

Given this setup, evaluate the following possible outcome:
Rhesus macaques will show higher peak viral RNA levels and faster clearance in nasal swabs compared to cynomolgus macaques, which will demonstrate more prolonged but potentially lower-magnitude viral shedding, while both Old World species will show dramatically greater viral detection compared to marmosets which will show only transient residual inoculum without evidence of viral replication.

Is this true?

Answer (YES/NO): NO